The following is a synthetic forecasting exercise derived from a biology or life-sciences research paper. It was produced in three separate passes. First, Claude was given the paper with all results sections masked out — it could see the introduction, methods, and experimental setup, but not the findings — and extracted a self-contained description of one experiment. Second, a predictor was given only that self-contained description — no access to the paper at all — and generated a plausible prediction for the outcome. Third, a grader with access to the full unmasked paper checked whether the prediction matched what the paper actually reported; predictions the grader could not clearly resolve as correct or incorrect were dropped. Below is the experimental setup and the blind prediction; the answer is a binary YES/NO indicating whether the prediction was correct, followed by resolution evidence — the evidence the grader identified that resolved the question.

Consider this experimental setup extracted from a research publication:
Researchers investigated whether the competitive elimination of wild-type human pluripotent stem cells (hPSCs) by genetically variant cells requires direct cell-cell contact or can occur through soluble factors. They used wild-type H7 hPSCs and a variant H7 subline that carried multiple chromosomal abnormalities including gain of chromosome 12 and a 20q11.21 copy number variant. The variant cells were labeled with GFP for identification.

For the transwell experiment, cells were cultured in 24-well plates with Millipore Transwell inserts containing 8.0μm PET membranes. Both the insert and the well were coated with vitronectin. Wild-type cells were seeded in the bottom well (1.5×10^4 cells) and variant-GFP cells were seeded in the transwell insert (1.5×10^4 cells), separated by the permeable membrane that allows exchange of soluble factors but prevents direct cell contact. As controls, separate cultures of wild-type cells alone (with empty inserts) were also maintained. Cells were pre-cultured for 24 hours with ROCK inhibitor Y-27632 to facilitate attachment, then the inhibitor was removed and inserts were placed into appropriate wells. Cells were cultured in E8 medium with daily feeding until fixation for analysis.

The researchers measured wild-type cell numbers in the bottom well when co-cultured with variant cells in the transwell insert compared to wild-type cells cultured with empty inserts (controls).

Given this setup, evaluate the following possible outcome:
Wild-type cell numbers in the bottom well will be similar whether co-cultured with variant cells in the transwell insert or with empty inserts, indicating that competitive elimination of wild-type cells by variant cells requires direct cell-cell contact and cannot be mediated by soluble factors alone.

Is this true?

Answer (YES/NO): YES